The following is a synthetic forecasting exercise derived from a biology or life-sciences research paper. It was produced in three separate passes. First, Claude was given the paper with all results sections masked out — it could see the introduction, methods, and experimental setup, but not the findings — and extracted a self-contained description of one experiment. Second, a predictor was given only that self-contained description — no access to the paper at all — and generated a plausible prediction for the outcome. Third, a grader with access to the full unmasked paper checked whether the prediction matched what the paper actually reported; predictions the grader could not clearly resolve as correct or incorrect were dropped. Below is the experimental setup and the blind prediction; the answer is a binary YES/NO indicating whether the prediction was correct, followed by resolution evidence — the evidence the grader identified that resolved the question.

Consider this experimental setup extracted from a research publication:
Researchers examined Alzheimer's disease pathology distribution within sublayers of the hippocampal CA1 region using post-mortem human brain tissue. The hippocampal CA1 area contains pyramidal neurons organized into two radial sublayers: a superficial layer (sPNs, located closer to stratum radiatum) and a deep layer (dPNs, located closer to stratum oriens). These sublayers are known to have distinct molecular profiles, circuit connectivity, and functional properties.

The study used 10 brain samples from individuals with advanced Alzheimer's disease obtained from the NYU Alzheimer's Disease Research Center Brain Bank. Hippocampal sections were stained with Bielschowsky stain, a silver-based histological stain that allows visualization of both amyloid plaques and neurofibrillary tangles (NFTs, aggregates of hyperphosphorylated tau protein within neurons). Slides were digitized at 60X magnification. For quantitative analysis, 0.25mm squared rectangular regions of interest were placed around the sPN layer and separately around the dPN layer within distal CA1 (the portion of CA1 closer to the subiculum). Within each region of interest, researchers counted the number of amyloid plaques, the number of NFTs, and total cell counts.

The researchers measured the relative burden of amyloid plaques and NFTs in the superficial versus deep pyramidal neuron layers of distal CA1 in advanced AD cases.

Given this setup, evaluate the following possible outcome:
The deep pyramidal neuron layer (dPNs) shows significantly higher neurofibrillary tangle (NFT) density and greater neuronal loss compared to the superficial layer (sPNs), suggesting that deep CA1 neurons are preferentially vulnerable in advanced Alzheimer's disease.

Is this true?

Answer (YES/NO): NO